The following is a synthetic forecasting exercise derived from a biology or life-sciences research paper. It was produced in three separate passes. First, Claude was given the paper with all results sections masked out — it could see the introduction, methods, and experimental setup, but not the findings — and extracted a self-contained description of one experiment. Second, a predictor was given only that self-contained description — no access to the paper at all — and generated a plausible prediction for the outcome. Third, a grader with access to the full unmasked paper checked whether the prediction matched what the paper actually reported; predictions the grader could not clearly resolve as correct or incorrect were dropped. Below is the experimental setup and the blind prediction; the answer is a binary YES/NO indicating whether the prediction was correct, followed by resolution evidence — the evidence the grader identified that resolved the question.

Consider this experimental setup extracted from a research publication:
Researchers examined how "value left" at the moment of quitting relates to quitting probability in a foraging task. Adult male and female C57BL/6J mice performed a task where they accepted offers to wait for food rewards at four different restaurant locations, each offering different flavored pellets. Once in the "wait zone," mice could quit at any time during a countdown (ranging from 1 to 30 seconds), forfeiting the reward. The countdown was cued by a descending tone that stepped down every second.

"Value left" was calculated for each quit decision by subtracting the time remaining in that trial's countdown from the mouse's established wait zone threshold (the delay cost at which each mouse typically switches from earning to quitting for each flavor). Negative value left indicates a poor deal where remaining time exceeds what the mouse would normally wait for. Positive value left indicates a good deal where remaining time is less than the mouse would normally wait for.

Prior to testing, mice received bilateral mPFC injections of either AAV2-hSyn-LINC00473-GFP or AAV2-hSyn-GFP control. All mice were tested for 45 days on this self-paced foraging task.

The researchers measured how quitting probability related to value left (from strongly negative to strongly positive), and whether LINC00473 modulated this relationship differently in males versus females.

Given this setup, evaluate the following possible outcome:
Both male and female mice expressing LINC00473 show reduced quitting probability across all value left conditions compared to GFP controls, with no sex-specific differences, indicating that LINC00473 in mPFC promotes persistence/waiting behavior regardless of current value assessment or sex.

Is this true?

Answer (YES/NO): NO